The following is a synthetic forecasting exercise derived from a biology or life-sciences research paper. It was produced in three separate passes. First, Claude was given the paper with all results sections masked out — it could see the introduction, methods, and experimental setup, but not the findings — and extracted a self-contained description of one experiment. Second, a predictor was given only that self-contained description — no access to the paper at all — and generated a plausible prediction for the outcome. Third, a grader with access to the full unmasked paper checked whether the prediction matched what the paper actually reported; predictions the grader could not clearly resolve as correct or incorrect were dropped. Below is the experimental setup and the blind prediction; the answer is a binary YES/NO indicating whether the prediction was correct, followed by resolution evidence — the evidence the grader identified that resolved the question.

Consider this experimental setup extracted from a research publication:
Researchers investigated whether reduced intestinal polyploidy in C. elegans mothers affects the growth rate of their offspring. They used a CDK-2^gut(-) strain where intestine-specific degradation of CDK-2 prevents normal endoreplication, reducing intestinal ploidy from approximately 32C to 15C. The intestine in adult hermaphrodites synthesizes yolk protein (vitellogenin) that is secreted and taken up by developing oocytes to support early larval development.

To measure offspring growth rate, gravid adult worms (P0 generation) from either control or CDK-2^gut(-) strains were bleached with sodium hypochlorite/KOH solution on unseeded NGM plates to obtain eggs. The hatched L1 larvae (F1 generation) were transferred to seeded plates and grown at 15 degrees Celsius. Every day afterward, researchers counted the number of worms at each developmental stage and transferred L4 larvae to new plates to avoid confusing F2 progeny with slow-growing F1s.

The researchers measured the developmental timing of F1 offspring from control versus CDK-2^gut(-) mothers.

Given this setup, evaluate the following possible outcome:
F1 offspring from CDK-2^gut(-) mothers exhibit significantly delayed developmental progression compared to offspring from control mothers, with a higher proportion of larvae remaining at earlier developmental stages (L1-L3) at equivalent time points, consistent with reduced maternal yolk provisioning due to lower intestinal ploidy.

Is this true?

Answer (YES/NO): YES